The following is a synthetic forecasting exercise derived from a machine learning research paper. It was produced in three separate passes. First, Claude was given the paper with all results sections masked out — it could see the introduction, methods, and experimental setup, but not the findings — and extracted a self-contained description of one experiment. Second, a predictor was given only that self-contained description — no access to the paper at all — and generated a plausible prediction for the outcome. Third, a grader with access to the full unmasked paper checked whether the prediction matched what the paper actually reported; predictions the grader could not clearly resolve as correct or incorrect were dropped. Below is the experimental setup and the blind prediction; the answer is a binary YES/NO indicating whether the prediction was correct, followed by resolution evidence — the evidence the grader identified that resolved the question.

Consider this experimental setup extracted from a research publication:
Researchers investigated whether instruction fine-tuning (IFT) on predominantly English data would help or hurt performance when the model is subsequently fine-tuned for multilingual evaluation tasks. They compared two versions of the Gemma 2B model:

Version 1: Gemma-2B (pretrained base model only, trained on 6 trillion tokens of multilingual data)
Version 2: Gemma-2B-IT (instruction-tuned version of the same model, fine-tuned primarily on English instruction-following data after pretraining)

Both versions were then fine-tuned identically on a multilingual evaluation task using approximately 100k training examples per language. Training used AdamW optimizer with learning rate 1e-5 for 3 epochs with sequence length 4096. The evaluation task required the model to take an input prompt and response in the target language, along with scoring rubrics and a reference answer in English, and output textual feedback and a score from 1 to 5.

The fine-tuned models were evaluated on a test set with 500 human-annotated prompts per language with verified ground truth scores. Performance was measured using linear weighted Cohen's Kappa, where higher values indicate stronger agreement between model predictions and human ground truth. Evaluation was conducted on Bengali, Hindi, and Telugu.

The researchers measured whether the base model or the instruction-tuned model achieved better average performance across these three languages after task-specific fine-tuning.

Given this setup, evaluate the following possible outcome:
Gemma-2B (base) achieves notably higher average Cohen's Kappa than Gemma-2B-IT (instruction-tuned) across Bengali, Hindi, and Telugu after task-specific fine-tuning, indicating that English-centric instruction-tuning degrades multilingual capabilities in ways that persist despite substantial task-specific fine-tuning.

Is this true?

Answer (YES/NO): NO